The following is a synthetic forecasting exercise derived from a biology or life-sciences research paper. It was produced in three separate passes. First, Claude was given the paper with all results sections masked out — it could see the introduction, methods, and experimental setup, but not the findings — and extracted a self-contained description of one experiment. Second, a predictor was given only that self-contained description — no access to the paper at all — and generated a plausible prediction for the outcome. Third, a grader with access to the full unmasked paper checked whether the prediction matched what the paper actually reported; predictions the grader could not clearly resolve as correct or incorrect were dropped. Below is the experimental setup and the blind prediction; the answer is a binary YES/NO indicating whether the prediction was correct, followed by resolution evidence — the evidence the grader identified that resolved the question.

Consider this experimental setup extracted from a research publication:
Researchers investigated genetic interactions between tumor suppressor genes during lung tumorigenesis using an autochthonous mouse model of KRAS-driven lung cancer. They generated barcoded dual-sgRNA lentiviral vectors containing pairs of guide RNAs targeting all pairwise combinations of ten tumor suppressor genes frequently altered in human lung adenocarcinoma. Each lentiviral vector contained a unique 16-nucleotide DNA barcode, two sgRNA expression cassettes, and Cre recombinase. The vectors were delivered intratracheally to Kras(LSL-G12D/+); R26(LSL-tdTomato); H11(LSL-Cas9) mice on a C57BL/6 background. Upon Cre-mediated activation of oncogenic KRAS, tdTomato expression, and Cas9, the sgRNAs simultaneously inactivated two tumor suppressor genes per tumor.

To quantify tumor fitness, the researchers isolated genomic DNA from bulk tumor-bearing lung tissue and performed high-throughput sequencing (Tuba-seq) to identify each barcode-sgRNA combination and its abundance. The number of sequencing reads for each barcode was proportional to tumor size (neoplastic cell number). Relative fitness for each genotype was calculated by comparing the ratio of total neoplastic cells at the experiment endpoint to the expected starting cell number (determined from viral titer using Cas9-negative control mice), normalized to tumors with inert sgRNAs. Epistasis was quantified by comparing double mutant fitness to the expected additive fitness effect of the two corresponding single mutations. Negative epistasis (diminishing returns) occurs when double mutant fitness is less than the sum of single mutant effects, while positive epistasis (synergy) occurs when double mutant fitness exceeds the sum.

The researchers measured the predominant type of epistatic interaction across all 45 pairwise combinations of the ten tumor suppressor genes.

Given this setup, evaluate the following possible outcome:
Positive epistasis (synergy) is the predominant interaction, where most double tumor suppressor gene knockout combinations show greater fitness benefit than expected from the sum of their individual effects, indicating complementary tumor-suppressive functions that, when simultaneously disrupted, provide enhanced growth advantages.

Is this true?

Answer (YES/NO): NO